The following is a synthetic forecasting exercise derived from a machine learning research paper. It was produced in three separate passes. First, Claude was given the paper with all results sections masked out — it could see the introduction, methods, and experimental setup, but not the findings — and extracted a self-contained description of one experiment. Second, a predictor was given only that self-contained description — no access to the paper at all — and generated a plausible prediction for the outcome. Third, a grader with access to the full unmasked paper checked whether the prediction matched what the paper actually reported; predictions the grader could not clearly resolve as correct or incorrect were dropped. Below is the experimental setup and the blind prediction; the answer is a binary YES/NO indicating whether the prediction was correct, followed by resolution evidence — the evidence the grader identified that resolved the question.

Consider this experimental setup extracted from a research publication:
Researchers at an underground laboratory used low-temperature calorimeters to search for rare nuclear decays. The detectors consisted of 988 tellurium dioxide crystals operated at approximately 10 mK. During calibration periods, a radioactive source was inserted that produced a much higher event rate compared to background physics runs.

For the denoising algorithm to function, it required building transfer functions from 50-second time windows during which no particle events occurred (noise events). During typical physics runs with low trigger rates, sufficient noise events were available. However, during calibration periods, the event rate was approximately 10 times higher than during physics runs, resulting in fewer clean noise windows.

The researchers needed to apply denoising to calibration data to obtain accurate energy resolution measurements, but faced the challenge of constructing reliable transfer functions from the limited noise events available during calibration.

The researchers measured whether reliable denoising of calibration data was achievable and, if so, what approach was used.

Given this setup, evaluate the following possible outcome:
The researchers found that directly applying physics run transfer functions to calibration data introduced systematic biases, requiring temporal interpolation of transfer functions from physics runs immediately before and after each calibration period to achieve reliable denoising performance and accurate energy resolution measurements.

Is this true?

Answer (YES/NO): NO